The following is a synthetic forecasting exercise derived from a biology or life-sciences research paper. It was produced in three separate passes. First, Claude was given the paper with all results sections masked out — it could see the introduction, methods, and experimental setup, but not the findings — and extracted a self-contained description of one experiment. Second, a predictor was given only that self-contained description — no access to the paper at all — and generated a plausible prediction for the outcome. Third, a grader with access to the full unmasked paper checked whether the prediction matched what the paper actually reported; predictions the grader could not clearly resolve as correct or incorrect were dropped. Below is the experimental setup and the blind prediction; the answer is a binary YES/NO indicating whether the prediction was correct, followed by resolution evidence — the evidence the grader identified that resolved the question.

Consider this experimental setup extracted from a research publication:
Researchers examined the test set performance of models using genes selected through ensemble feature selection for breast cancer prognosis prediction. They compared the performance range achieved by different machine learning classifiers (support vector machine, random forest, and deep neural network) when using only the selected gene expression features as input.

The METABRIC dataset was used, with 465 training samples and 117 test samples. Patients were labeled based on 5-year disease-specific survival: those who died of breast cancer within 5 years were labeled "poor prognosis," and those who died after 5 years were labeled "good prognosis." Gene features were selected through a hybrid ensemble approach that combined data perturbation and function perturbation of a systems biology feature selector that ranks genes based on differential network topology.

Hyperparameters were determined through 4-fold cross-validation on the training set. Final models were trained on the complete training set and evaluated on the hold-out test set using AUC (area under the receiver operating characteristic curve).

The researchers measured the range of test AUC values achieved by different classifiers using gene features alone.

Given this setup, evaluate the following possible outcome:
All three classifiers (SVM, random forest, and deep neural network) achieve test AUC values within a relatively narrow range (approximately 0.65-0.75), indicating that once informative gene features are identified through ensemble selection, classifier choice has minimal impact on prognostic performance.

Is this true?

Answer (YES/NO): NO